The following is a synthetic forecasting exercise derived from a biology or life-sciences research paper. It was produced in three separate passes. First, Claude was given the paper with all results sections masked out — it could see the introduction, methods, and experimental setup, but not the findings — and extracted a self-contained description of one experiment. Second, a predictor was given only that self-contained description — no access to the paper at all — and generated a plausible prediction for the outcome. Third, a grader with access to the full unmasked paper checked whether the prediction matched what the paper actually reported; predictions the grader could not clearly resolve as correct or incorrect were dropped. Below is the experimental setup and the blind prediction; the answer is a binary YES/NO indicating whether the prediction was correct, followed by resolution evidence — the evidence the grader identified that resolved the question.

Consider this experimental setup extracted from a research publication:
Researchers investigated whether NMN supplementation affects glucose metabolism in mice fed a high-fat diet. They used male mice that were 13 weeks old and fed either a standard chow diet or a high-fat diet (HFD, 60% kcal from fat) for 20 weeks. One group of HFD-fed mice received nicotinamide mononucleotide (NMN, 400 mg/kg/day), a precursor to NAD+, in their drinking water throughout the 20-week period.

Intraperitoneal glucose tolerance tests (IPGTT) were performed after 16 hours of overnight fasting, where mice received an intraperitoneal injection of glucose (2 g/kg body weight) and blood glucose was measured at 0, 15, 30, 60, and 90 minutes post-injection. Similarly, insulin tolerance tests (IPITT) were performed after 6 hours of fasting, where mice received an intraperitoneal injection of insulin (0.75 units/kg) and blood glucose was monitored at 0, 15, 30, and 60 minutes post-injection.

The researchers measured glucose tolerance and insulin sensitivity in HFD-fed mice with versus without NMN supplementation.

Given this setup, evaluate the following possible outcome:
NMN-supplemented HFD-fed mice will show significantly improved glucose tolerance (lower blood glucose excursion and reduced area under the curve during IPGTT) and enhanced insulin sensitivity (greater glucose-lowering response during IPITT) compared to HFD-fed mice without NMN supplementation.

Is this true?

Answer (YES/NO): NO